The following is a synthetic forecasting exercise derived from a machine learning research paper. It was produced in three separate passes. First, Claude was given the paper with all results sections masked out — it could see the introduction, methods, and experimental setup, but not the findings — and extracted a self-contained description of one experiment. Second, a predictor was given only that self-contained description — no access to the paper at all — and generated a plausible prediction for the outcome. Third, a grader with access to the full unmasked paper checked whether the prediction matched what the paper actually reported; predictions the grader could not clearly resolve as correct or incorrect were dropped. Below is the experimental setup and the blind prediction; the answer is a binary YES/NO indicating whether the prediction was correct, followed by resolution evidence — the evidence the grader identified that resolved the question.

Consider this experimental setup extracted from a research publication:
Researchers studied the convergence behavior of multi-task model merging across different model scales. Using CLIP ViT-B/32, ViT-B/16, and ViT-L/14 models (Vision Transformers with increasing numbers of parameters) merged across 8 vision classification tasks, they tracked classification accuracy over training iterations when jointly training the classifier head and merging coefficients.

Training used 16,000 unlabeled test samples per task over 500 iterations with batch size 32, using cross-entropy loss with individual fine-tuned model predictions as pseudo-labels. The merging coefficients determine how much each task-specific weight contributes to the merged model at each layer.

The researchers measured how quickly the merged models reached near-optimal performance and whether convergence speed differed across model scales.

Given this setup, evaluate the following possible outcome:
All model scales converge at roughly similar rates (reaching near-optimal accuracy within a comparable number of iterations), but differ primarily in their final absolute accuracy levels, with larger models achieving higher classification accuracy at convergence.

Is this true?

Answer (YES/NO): YES